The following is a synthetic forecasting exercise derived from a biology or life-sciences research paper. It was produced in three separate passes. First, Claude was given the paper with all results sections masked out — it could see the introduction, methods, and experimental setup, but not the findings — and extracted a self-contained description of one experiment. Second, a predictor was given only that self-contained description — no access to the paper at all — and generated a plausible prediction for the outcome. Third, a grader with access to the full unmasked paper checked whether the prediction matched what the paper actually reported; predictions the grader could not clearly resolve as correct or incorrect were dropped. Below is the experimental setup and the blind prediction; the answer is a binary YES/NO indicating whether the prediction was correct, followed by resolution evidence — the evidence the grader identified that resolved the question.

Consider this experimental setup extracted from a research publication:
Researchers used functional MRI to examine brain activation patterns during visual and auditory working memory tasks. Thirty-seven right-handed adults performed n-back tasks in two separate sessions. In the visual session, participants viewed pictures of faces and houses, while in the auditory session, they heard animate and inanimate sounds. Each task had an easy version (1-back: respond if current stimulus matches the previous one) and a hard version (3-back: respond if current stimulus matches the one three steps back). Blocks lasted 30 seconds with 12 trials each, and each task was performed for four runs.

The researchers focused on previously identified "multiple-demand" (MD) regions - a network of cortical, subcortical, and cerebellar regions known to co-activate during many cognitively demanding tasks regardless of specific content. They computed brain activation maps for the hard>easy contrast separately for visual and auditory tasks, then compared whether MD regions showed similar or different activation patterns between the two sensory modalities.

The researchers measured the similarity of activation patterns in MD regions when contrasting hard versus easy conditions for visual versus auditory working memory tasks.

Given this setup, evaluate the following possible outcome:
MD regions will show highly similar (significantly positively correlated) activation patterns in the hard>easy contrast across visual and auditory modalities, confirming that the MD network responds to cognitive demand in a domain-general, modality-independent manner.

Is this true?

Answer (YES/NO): YES